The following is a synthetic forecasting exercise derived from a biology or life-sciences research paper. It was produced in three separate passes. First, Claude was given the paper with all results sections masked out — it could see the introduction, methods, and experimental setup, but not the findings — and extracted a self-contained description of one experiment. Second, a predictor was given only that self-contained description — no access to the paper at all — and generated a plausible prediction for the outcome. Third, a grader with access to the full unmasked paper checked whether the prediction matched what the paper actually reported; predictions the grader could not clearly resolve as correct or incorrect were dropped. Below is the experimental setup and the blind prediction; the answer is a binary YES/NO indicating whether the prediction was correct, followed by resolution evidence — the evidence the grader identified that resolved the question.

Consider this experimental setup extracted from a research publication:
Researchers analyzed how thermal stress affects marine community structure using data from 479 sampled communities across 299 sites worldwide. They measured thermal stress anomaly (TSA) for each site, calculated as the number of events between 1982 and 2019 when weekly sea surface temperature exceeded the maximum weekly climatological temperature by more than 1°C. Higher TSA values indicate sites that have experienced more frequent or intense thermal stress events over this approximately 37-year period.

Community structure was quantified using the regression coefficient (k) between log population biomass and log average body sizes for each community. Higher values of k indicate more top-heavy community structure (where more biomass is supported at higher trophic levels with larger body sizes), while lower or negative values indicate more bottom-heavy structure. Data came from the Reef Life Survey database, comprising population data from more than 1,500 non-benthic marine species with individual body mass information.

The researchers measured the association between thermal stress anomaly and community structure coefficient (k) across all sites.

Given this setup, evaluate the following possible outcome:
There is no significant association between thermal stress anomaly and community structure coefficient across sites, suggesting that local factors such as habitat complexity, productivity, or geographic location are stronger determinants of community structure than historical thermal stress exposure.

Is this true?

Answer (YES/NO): NO